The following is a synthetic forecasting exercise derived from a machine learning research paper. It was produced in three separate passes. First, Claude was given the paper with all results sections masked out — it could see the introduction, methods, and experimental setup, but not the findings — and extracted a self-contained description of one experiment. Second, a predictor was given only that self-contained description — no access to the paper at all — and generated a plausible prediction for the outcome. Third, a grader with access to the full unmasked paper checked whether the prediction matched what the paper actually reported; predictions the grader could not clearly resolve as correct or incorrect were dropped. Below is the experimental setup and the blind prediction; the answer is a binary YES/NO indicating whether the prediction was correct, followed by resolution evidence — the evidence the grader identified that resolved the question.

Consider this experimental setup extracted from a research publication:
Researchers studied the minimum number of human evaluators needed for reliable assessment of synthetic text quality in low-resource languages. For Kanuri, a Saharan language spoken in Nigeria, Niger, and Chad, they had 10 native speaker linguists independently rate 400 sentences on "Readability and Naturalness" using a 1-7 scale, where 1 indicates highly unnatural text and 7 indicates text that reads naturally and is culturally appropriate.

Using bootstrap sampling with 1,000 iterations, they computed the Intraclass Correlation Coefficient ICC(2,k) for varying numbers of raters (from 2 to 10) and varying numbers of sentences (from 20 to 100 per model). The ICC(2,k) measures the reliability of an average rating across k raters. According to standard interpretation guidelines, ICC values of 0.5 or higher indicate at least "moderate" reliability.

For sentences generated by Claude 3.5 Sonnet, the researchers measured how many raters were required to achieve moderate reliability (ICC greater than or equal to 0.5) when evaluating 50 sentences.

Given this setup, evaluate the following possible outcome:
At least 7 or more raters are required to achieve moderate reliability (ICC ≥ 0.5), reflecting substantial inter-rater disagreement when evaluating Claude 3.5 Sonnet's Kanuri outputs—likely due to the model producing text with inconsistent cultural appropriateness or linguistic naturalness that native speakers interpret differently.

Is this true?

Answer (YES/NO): NO